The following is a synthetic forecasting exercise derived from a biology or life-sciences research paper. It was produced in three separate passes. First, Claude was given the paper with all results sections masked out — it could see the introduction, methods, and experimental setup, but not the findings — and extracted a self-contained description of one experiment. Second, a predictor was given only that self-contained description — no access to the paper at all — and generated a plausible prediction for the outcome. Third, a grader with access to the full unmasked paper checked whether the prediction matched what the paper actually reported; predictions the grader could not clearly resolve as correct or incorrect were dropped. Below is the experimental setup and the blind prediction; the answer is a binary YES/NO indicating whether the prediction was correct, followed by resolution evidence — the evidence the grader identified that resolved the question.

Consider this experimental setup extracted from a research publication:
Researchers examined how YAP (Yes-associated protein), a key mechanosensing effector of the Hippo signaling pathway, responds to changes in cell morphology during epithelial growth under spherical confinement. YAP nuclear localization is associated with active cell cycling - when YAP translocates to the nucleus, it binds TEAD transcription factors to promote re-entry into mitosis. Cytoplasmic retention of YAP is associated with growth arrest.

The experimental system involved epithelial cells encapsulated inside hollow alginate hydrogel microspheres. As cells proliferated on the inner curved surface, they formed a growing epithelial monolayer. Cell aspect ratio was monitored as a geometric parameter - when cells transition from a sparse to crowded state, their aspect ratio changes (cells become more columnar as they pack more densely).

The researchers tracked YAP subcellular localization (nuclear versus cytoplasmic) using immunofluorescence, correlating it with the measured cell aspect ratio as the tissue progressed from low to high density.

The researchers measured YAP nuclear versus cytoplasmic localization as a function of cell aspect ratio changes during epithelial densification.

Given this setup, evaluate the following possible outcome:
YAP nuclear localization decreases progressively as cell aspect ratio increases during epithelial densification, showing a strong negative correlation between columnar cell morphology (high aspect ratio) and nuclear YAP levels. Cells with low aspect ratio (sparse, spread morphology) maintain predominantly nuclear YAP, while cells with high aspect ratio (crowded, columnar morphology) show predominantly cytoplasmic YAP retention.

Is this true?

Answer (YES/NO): NO